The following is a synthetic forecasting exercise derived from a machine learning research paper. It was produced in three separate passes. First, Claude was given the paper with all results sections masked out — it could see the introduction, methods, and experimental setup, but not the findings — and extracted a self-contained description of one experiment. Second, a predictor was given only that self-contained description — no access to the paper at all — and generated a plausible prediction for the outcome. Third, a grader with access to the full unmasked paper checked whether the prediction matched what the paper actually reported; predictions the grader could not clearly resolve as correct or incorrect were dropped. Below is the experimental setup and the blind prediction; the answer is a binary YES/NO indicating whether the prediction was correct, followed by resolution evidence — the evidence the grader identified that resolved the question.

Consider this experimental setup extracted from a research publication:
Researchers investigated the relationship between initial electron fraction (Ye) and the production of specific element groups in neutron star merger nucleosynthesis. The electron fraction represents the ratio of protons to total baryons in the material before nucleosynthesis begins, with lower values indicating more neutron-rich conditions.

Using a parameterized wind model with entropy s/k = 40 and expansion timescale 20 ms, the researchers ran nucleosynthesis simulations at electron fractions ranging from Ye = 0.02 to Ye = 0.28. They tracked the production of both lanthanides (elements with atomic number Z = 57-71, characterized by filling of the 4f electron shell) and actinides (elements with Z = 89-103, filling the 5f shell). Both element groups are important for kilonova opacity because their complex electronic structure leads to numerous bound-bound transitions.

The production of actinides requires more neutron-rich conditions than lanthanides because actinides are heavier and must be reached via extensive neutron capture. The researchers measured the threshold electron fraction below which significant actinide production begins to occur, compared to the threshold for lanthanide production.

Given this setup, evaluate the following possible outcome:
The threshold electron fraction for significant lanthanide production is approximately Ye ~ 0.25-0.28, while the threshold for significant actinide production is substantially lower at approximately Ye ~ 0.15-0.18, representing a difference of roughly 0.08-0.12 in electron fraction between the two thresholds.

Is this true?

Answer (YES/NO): NO